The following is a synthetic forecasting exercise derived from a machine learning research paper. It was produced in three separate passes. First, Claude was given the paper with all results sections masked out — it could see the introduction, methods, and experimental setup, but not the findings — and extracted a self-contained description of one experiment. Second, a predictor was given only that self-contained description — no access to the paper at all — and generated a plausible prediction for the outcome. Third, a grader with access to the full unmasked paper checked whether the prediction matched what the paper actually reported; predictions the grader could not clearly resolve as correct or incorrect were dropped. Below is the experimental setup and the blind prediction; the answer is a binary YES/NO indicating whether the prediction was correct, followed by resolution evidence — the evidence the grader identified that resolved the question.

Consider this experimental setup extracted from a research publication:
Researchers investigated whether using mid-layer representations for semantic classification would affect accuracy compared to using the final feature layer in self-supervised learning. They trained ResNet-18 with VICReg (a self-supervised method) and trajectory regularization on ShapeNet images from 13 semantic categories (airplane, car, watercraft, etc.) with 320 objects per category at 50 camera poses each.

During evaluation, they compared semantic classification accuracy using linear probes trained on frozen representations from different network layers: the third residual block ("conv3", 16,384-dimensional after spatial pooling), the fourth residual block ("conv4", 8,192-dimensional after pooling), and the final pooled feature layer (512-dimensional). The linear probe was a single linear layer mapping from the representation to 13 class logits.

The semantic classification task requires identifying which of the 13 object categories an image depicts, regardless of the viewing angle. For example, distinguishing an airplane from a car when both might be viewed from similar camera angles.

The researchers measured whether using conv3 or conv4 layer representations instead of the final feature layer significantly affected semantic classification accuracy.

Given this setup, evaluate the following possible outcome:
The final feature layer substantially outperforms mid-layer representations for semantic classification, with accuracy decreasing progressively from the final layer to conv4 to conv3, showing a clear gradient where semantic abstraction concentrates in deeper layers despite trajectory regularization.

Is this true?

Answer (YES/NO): NO